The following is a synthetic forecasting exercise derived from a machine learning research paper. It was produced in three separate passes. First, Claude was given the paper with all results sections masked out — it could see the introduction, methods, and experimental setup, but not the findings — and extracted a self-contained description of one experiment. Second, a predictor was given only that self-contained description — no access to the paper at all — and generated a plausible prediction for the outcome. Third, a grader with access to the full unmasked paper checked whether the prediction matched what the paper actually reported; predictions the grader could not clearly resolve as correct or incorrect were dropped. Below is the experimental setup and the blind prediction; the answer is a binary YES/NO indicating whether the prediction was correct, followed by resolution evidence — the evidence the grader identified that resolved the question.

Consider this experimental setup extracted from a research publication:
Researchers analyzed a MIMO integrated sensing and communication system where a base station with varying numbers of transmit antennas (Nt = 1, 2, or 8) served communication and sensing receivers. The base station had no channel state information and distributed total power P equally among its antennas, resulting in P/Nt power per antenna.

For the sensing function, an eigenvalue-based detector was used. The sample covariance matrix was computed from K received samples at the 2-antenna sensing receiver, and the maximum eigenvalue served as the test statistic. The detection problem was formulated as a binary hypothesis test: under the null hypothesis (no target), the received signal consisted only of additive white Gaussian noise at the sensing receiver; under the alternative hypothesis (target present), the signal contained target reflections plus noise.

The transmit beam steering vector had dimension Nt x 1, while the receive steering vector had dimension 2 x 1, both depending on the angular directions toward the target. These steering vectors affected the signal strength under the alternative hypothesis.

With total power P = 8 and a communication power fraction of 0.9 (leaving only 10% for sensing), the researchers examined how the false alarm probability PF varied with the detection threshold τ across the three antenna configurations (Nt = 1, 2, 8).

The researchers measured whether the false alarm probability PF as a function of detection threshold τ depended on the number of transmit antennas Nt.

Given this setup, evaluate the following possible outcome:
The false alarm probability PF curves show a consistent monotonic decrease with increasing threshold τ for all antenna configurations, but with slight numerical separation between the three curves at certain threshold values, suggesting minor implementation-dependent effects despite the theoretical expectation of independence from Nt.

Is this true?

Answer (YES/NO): NO